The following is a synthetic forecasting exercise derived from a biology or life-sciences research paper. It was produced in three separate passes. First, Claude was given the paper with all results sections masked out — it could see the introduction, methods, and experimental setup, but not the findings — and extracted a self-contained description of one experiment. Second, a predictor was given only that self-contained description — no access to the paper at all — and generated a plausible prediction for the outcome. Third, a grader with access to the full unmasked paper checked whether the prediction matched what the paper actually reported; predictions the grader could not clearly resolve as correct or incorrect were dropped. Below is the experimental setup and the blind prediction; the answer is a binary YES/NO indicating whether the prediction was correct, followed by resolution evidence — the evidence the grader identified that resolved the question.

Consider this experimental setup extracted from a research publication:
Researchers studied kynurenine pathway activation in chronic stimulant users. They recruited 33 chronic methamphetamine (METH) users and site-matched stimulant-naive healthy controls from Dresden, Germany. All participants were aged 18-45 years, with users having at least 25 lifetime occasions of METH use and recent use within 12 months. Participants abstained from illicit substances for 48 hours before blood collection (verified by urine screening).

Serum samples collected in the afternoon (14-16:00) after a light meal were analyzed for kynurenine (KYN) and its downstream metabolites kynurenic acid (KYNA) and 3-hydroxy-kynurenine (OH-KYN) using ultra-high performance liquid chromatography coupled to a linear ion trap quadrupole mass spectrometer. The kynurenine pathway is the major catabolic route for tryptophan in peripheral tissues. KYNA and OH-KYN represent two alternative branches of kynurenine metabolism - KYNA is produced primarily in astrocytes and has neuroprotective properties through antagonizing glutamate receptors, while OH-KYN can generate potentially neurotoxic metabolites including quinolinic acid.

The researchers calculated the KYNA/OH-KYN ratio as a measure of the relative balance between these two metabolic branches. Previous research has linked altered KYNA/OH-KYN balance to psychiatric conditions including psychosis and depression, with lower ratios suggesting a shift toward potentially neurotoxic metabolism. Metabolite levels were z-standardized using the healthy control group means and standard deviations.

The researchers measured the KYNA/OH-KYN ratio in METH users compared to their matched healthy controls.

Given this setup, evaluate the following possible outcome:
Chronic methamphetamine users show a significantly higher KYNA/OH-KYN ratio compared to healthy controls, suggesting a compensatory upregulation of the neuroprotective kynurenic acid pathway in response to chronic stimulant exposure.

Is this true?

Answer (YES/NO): NO